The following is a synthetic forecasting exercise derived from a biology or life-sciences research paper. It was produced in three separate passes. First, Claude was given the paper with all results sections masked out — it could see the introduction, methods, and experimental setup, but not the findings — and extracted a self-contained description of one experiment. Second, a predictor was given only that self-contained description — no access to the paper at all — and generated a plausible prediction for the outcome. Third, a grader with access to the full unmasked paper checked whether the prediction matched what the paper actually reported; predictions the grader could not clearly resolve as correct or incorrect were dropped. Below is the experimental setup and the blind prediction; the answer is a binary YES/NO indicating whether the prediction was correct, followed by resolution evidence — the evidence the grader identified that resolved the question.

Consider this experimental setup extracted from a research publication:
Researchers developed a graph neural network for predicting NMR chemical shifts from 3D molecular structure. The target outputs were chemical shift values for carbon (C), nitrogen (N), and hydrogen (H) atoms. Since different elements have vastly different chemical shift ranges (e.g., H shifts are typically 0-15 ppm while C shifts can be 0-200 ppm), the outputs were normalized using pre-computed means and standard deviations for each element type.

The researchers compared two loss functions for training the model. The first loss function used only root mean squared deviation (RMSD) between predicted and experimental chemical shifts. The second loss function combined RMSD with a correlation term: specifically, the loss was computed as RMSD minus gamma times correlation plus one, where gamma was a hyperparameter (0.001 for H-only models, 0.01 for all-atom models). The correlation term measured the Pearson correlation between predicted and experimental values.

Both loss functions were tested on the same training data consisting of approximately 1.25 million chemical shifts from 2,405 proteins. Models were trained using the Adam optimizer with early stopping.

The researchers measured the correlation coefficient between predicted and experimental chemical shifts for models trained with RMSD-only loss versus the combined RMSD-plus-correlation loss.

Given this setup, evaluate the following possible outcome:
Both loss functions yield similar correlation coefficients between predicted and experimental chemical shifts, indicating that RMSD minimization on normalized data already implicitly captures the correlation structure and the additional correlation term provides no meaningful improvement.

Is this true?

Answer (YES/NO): NO